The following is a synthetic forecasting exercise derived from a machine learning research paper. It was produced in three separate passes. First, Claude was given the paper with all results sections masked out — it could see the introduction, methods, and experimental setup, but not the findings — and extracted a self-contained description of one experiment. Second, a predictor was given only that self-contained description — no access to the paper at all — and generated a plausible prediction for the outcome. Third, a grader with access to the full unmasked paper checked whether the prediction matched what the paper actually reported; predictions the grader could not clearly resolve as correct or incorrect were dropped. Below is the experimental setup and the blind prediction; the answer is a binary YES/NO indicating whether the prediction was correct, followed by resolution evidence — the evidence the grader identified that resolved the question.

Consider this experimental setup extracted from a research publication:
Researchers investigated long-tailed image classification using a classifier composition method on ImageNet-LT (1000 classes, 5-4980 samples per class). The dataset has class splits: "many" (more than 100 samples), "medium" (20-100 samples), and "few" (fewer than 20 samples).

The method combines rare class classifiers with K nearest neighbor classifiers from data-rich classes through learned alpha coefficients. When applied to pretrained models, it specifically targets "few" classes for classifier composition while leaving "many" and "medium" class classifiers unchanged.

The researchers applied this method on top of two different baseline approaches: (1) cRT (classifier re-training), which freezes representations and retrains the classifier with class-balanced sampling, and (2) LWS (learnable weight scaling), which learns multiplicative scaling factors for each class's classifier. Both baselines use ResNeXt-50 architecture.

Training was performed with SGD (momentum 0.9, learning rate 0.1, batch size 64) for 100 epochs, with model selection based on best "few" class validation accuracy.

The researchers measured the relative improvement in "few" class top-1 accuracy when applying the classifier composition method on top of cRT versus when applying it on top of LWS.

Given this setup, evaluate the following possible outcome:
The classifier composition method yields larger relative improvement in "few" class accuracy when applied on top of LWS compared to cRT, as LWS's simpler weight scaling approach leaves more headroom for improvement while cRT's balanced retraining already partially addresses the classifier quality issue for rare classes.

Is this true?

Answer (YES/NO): YES